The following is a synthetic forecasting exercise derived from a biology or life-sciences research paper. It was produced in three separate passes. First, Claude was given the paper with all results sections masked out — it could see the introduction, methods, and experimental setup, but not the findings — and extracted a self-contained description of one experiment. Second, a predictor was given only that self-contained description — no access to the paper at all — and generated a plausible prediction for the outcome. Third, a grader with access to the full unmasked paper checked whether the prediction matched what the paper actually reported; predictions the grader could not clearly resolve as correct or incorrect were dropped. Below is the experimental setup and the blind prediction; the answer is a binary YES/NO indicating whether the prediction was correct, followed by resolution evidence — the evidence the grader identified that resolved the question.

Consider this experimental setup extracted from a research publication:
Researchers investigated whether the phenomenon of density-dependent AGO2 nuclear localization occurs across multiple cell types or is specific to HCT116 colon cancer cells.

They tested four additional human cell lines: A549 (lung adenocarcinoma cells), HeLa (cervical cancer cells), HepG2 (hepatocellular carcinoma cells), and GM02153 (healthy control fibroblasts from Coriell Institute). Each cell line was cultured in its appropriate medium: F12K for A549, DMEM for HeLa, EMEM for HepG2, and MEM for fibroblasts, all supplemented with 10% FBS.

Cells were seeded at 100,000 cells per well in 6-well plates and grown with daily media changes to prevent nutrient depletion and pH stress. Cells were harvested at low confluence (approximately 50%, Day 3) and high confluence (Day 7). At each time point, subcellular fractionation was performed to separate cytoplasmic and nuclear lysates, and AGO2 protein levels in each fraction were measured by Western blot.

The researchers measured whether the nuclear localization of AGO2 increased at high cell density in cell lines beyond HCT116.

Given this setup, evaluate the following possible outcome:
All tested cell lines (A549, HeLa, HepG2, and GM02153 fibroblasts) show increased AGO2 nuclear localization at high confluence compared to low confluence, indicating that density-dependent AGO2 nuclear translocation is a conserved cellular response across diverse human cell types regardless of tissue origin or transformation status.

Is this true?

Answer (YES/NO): NO